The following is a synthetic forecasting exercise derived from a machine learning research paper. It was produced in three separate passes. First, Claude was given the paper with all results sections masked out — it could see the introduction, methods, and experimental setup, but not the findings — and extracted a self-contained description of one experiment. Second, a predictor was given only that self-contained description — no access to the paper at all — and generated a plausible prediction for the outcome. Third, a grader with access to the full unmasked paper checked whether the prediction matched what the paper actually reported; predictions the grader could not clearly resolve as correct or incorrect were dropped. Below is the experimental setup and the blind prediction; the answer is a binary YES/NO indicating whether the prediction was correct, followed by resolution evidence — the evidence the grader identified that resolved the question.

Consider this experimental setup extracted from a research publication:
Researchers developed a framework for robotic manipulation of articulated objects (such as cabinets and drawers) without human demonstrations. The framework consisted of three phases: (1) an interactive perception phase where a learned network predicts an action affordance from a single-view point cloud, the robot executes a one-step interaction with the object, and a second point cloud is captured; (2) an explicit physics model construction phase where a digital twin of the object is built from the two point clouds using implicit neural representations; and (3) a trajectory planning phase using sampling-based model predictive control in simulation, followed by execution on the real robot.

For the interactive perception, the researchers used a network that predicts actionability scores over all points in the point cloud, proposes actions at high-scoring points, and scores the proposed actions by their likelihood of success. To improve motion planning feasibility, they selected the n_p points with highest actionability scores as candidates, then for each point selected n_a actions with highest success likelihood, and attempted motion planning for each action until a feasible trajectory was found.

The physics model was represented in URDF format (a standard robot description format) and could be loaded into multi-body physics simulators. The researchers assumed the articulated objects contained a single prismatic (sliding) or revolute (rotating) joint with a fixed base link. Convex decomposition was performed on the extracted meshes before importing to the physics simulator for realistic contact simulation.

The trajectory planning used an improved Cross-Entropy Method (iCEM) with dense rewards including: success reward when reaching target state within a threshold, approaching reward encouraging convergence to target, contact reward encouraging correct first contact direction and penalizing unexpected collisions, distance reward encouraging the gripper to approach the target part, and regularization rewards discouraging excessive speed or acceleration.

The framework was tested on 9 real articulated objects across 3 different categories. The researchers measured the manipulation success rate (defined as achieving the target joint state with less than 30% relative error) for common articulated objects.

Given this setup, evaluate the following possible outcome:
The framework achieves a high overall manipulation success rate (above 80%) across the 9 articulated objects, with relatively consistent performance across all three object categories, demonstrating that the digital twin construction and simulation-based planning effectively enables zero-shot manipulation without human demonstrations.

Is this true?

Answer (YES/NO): NO